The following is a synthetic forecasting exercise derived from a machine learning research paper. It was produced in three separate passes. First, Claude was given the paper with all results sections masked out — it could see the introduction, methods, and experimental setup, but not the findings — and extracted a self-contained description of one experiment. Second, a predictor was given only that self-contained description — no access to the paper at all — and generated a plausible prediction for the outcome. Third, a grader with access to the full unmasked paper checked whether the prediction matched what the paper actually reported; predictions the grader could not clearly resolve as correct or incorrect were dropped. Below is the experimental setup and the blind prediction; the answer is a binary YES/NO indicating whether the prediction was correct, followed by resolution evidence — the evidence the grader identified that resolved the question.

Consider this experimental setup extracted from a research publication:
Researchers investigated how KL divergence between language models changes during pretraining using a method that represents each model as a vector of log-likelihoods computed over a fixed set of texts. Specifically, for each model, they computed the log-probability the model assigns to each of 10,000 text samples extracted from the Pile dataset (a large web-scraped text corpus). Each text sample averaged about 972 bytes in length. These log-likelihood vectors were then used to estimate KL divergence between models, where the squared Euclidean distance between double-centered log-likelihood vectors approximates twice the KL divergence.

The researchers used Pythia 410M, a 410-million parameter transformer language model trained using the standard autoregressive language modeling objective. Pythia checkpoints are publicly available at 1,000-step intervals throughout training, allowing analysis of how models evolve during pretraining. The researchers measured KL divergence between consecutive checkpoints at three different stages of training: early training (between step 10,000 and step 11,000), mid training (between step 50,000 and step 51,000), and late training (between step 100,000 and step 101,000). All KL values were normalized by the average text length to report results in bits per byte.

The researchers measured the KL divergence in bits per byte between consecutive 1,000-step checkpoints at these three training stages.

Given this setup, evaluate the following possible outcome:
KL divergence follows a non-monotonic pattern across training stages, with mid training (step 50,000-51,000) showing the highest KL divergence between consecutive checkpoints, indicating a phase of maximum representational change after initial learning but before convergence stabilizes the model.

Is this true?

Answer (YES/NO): NO